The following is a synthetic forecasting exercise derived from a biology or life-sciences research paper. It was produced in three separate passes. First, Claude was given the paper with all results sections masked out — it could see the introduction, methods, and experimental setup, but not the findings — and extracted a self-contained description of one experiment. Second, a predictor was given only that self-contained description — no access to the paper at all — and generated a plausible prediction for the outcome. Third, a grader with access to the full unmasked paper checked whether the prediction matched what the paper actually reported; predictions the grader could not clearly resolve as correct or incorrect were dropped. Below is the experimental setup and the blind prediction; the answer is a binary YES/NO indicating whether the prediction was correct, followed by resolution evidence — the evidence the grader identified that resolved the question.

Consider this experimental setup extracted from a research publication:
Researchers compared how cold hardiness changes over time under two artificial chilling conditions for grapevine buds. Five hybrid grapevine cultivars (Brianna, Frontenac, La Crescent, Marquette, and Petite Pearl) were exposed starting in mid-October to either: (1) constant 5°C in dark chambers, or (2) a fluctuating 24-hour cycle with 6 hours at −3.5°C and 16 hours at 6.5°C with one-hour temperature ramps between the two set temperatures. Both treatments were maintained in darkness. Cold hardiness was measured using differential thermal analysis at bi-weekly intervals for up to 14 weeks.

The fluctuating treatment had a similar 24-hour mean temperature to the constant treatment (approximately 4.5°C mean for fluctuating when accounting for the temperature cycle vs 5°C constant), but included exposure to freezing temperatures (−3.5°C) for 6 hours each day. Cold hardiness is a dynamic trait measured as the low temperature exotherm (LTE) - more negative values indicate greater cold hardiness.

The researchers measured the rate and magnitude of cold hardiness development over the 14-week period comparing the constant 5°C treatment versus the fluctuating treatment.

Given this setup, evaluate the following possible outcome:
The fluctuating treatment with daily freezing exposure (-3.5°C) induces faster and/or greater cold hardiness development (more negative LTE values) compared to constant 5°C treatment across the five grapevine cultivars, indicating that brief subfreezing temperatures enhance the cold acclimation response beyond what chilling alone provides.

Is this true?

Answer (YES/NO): YES